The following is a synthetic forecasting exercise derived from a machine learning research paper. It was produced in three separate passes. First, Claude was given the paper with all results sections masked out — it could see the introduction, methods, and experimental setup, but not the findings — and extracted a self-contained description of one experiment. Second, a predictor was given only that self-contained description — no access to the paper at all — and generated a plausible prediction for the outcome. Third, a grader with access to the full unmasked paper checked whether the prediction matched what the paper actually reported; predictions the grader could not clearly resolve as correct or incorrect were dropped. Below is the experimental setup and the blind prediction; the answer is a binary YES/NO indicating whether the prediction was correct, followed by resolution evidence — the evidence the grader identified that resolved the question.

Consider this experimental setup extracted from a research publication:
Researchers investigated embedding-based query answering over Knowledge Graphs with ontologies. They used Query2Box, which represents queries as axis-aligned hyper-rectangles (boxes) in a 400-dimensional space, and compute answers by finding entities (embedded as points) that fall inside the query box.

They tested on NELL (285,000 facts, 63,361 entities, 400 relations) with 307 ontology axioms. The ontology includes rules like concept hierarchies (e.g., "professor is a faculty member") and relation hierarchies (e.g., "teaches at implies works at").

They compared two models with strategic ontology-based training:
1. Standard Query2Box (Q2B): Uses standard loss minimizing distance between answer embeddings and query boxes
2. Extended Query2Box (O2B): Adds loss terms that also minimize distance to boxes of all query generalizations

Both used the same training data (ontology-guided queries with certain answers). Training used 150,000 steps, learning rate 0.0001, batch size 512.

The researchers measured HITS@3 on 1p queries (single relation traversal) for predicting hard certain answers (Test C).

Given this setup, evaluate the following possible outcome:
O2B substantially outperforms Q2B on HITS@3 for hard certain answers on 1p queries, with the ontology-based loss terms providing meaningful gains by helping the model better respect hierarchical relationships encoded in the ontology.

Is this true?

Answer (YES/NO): NO